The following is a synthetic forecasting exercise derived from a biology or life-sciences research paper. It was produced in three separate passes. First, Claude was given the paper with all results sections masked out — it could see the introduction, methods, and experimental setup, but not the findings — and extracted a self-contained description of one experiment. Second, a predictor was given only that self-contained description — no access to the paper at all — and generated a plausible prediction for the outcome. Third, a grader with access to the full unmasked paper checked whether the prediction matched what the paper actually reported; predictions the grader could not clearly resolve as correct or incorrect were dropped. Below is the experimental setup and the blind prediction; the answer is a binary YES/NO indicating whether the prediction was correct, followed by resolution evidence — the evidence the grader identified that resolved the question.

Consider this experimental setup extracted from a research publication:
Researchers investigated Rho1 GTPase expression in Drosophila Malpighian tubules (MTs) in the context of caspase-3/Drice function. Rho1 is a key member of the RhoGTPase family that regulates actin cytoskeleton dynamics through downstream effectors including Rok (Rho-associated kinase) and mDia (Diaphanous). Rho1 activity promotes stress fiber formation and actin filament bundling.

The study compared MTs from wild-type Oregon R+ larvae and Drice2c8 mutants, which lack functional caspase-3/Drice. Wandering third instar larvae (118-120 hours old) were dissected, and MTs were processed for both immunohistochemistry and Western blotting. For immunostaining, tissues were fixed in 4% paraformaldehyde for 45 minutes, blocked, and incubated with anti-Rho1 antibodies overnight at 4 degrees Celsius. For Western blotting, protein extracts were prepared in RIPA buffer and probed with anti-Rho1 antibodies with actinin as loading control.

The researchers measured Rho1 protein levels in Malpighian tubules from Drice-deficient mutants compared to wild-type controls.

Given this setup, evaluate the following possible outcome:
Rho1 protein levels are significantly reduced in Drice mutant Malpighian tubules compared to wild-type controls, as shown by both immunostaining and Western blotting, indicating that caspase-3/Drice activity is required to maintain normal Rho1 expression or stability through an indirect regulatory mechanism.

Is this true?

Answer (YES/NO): NO